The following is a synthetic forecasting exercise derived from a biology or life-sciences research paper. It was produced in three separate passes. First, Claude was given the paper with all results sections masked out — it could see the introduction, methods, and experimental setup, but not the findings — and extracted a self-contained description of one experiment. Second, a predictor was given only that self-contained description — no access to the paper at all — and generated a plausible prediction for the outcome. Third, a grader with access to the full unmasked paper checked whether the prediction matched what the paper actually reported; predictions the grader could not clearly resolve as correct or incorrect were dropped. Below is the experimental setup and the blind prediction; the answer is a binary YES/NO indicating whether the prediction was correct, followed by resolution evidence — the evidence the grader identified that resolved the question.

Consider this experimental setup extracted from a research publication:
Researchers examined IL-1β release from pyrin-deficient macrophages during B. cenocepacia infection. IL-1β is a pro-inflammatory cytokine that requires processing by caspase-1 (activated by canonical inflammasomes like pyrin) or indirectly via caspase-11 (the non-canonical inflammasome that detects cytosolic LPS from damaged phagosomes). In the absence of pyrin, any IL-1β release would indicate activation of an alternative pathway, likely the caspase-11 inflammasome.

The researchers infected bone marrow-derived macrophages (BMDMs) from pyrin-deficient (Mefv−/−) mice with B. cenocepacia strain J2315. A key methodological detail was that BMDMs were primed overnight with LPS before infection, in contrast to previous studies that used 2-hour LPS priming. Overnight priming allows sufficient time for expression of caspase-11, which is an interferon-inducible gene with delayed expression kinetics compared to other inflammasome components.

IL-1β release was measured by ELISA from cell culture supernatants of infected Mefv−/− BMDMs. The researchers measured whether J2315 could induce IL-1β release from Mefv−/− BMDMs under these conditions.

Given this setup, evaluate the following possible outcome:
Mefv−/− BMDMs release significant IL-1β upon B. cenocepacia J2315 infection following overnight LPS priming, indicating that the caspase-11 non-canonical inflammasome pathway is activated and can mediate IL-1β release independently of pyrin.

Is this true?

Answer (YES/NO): YES